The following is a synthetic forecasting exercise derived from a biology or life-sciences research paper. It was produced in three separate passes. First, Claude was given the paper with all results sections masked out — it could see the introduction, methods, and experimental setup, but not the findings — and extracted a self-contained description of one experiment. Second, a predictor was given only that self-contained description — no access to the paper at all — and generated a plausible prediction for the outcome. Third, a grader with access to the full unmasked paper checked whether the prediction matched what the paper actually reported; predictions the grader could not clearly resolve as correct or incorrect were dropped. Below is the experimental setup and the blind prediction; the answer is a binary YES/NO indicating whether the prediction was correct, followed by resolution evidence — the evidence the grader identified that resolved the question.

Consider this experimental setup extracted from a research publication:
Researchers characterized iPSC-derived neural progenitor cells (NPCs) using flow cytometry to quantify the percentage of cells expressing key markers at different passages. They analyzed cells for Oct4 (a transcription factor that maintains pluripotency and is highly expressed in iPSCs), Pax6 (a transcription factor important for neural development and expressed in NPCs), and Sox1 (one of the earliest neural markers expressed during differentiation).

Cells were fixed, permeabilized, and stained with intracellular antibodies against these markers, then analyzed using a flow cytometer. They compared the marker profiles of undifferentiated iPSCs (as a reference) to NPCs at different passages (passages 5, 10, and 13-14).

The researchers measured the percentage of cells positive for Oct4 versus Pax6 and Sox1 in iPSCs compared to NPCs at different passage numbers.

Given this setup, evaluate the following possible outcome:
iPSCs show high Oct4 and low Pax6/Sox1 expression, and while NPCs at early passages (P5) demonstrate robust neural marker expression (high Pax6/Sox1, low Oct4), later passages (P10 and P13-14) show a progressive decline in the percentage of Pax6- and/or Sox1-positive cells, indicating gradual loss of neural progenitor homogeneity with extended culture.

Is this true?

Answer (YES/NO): NO